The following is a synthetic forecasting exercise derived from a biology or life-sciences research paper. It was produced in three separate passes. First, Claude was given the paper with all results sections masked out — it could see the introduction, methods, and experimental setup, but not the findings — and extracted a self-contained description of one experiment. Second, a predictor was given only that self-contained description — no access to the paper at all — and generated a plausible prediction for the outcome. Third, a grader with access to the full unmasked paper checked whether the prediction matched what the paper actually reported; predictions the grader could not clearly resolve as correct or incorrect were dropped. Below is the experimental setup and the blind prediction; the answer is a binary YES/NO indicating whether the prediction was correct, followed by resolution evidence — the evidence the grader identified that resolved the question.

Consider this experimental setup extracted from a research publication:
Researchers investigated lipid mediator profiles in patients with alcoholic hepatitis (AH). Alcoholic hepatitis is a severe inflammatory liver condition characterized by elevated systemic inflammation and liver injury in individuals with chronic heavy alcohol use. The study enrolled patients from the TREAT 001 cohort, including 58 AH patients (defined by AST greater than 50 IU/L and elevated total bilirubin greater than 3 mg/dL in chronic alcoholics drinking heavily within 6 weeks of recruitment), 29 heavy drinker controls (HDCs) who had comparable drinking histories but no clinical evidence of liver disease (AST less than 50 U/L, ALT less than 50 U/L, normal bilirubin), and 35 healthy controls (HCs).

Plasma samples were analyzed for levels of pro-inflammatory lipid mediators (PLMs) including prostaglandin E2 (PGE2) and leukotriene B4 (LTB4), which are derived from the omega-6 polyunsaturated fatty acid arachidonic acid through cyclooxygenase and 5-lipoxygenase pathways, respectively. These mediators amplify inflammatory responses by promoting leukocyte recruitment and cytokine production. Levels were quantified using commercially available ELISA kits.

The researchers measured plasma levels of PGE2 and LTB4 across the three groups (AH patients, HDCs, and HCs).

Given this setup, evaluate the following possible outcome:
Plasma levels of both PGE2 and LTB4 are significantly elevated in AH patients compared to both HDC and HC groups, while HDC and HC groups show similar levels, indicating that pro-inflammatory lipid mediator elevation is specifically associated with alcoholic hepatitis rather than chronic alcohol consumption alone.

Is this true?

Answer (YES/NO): NO